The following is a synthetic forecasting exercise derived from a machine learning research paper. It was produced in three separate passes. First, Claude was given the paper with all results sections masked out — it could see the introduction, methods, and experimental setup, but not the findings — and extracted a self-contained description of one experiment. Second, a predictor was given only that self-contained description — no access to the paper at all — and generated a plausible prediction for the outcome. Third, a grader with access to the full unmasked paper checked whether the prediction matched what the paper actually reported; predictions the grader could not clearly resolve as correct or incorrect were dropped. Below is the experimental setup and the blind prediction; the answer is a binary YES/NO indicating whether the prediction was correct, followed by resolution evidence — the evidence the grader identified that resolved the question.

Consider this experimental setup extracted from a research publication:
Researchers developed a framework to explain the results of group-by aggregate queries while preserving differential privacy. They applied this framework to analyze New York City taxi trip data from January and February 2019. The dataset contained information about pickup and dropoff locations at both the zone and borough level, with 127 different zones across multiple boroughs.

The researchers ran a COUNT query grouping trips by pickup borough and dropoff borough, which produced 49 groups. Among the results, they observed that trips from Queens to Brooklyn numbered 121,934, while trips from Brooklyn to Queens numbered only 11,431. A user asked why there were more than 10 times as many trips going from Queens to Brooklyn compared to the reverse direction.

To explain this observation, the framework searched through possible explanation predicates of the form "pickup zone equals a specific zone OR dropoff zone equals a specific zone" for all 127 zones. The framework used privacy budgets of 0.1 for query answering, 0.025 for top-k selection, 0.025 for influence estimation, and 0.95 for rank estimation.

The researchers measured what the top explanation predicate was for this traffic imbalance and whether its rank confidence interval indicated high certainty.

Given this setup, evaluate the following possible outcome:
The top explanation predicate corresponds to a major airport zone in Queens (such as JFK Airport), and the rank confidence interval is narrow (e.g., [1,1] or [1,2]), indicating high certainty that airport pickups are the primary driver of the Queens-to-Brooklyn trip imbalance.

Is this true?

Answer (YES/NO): YES